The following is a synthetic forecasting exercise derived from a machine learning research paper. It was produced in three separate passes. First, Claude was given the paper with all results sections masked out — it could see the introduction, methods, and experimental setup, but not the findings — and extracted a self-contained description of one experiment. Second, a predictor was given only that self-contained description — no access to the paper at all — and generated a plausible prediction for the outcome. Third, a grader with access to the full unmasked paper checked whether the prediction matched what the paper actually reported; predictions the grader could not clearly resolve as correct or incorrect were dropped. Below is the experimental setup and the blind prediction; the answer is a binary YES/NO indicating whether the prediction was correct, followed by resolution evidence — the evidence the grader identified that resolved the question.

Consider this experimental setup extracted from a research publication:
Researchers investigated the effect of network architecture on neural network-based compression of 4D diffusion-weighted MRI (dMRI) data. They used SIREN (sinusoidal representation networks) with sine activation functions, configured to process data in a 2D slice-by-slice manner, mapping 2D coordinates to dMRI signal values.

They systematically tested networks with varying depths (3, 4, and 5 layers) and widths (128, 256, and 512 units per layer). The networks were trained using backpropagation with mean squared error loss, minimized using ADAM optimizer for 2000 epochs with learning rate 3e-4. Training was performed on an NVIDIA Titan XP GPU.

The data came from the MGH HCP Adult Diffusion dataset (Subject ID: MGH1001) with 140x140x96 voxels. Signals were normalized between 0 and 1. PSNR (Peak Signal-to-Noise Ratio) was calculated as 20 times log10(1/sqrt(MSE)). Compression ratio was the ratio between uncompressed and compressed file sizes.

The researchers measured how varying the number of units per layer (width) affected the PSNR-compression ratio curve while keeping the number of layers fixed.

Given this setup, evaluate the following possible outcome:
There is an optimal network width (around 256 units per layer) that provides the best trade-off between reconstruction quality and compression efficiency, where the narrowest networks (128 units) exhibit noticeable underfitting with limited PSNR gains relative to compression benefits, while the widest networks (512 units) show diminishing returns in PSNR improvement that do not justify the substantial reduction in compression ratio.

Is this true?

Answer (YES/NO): YES